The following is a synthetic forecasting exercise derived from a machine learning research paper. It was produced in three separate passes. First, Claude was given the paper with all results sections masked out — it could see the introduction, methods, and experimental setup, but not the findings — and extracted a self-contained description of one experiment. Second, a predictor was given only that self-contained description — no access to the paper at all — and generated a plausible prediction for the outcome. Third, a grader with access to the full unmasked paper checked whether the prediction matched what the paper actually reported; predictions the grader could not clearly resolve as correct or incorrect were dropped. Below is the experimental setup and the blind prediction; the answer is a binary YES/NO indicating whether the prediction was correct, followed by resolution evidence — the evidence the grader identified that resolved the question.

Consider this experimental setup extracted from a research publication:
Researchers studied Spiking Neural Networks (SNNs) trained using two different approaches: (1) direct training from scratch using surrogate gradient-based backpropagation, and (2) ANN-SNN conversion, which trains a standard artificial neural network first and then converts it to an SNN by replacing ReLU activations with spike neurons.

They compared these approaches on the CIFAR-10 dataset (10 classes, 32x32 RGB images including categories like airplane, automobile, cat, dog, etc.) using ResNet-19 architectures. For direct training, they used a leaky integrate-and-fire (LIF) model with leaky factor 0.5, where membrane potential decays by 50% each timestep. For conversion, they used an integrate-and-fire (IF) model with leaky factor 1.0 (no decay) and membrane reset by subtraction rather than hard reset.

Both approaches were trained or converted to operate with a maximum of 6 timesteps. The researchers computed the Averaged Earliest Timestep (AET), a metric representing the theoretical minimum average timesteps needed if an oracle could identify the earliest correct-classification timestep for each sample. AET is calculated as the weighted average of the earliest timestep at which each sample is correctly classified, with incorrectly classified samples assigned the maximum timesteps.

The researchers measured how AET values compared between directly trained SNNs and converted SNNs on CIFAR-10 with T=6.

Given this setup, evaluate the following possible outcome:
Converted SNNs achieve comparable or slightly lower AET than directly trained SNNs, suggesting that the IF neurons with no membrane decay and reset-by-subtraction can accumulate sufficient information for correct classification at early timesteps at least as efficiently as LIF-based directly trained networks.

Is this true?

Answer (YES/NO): YES